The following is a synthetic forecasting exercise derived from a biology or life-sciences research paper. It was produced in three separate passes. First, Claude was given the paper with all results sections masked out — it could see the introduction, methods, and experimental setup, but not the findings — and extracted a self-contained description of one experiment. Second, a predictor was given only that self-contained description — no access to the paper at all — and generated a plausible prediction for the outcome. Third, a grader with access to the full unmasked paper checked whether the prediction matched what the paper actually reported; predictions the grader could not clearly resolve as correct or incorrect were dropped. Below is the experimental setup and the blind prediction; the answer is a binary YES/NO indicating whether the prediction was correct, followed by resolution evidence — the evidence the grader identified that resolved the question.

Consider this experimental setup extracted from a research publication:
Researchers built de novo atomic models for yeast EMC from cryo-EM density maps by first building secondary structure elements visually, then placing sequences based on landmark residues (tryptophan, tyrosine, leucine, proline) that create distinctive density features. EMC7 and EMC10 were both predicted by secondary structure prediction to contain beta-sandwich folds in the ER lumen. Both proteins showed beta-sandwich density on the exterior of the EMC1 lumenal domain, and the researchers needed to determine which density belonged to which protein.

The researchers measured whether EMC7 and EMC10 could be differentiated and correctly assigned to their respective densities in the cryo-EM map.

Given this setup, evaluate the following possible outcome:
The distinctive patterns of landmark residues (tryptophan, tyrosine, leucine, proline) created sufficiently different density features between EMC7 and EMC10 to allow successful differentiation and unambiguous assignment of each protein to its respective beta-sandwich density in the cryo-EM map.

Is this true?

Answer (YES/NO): YES